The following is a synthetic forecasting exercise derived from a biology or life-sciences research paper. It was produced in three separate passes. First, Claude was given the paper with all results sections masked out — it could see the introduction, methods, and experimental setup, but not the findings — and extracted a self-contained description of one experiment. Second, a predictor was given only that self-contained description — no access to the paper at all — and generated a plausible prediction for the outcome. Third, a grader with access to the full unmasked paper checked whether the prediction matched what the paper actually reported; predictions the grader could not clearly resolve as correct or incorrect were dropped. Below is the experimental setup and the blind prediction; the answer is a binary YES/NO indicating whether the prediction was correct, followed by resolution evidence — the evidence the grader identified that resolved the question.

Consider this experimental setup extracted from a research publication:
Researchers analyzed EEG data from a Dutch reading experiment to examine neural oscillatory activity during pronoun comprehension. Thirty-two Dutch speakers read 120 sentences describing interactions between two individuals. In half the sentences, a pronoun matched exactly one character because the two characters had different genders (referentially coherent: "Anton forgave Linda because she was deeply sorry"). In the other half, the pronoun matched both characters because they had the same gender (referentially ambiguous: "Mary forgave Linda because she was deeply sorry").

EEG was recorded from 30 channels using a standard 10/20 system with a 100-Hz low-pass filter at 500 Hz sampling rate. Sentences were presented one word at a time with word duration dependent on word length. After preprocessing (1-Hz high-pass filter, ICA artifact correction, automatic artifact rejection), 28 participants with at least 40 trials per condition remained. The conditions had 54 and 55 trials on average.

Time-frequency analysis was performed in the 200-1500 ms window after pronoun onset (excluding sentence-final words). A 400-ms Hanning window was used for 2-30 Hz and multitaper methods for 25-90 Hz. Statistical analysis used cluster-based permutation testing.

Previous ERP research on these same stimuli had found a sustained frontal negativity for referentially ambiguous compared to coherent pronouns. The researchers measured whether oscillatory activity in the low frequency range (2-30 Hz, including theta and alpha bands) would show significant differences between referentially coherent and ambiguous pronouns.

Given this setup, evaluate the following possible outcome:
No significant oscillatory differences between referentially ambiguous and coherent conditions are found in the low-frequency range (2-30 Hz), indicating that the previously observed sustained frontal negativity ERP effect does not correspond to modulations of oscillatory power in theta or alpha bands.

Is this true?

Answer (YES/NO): YES